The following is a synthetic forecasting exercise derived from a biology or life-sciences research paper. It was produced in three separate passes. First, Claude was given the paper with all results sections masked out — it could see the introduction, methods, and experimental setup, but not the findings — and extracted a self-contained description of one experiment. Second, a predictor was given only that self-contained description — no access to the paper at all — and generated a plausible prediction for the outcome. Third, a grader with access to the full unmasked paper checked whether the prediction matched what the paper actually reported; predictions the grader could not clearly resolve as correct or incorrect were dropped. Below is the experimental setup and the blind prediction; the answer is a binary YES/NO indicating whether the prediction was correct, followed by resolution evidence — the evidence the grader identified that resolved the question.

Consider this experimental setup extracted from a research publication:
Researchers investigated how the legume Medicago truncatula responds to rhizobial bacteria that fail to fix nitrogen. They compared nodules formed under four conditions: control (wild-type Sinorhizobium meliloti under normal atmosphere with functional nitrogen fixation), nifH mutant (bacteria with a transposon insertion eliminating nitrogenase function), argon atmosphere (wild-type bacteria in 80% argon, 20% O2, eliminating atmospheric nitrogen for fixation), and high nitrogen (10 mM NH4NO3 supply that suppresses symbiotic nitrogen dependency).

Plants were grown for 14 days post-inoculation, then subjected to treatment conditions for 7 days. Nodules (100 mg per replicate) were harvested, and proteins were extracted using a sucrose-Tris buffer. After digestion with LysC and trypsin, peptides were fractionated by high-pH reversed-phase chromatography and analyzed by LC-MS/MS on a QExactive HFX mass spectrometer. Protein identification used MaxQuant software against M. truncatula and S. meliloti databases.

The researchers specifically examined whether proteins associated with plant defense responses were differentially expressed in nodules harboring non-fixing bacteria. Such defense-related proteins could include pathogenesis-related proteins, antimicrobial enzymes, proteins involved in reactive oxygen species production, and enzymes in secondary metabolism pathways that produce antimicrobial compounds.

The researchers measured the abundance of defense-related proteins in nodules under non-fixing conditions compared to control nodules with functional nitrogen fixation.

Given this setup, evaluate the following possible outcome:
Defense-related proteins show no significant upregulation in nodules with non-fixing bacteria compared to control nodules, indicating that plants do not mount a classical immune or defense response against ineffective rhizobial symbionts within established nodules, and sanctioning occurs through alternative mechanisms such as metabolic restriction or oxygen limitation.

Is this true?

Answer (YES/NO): NO